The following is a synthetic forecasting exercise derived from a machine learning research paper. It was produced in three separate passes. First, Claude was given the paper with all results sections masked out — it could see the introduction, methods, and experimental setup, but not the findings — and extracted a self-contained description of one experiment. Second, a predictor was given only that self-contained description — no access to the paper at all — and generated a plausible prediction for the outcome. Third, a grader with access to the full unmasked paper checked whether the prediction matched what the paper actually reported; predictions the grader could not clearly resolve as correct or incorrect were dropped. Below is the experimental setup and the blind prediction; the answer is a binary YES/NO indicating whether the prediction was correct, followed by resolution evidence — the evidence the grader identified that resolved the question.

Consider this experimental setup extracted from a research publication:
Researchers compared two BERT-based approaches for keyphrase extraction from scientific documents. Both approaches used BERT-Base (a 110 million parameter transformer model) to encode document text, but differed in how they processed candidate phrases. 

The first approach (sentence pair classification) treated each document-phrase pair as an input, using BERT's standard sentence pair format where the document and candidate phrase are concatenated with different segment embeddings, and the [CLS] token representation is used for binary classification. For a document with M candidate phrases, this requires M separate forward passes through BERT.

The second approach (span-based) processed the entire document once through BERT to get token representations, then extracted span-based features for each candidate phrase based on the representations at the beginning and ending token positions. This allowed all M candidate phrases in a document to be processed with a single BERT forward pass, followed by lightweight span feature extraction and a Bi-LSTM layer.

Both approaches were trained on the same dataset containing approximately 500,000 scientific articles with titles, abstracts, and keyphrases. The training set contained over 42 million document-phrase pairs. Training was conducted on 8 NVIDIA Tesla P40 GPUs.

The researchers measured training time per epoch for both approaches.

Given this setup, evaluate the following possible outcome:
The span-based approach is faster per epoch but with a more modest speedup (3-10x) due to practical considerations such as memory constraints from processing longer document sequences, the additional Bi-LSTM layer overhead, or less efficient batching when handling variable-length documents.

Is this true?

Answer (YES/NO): NO